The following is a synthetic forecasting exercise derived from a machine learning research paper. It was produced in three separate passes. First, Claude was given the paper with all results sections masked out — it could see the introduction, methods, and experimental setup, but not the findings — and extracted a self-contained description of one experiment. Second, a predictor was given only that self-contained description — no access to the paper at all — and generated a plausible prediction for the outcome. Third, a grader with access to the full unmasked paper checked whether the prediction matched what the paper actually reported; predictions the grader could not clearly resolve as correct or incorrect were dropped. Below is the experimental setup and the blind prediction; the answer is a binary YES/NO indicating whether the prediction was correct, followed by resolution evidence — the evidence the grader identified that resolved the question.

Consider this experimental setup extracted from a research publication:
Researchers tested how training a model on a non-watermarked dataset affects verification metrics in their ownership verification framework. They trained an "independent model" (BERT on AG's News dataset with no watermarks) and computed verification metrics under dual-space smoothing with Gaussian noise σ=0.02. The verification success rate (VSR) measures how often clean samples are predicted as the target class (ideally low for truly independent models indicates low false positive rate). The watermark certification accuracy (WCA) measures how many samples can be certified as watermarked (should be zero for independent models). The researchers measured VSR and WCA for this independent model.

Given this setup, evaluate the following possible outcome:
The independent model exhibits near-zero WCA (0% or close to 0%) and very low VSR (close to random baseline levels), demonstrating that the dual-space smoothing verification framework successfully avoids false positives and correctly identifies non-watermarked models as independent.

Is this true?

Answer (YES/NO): NO